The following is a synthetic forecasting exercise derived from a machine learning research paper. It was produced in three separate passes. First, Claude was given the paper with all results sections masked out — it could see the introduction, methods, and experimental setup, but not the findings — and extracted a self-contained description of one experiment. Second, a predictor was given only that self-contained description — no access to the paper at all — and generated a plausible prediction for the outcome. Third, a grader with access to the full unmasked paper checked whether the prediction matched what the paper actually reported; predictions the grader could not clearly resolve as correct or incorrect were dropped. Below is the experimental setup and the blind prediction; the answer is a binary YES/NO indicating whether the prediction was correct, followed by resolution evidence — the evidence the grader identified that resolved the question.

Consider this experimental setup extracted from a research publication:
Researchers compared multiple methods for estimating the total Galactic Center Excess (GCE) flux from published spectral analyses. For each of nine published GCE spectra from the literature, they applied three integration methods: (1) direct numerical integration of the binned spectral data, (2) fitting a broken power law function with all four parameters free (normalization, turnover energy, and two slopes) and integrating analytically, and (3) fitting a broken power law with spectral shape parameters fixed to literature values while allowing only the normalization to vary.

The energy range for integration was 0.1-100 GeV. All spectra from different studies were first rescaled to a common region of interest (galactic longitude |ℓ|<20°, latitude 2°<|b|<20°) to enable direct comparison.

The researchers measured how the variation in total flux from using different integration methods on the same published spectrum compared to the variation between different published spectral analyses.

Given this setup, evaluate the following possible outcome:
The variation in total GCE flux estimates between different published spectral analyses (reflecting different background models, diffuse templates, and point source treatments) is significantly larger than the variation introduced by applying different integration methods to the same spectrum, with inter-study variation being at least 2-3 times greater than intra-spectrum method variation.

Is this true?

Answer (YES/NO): YES